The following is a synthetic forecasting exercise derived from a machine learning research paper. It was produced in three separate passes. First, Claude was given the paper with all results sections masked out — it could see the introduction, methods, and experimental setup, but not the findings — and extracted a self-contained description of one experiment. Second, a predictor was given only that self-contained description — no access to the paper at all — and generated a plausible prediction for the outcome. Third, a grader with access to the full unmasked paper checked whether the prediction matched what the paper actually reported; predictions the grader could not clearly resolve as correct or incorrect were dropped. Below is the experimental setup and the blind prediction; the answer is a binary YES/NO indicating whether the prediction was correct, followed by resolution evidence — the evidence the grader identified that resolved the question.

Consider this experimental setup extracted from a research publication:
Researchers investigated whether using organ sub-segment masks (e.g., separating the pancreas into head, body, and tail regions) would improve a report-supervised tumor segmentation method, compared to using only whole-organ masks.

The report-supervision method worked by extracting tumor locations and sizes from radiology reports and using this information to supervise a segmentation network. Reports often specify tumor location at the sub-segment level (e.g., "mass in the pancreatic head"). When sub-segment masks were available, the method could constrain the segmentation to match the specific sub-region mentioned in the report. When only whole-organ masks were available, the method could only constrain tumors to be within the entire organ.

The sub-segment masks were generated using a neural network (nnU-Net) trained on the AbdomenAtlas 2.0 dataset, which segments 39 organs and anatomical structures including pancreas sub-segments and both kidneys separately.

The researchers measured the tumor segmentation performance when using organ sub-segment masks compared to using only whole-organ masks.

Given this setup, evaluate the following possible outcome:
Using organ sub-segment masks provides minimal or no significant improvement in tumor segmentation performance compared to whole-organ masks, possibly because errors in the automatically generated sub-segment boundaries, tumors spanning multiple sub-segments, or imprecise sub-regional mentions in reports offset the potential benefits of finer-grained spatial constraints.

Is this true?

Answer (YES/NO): NO